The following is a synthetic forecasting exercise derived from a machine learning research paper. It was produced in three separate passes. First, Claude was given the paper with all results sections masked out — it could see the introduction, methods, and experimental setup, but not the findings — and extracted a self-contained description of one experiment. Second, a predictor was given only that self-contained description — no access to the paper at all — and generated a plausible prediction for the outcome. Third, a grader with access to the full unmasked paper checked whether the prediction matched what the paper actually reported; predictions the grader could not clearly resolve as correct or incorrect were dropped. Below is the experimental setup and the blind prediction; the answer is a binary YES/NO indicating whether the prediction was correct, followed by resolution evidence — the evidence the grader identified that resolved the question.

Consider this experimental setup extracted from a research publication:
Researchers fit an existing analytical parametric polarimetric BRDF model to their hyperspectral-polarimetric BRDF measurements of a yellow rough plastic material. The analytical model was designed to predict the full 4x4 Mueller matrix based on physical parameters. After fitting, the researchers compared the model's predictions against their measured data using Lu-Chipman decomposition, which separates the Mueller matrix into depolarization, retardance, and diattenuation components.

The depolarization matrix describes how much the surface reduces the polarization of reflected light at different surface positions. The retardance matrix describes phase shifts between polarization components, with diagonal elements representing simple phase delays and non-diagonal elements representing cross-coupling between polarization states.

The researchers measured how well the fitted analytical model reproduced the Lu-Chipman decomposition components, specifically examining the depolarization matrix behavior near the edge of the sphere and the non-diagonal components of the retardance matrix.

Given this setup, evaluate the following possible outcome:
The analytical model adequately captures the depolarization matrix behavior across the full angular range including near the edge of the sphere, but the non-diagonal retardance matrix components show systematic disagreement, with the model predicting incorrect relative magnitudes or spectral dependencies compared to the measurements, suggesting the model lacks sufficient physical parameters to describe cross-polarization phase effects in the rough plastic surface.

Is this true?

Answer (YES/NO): NO